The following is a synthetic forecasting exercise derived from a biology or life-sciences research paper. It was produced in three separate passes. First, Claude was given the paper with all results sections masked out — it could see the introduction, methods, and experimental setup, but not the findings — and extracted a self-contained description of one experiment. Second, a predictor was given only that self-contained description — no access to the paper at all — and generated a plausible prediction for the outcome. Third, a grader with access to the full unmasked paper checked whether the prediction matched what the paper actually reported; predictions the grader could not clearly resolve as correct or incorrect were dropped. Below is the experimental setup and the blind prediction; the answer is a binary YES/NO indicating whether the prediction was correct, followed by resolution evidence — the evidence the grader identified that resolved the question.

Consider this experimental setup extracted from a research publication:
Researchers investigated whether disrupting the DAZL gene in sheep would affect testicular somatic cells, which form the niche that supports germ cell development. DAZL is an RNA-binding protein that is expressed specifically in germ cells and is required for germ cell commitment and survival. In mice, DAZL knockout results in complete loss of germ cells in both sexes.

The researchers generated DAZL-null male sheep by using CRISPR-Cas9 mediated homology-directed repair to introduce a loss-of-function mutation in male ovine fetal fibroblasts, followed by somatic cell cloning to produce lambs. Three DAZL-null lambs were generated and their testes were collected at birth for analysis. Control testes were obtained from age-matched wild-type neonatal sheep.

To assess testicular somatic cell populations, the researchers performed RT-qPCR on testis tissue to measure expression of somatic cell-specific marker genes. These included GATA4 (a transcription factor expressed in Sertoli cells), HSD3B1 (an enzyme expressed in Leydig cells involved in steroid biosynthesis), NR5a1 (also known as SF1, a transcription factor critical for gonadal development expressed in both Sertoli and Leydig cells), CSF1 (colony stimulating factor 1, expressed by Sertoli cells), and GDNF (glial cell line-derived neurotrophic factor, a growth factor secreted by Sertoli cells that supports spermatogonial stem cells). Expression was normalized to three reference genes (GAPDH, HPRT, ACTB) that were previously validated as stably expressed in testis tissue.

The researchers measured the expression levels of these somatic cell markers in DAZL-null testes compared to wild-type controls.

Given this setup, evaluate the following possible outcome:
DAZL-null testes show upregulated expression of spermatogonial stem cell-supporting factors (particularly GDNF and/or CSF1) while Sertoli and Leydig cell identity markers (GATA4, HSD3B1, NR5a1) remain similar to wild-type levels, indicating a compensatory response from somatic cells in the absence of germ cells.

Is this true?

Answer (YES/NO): NO